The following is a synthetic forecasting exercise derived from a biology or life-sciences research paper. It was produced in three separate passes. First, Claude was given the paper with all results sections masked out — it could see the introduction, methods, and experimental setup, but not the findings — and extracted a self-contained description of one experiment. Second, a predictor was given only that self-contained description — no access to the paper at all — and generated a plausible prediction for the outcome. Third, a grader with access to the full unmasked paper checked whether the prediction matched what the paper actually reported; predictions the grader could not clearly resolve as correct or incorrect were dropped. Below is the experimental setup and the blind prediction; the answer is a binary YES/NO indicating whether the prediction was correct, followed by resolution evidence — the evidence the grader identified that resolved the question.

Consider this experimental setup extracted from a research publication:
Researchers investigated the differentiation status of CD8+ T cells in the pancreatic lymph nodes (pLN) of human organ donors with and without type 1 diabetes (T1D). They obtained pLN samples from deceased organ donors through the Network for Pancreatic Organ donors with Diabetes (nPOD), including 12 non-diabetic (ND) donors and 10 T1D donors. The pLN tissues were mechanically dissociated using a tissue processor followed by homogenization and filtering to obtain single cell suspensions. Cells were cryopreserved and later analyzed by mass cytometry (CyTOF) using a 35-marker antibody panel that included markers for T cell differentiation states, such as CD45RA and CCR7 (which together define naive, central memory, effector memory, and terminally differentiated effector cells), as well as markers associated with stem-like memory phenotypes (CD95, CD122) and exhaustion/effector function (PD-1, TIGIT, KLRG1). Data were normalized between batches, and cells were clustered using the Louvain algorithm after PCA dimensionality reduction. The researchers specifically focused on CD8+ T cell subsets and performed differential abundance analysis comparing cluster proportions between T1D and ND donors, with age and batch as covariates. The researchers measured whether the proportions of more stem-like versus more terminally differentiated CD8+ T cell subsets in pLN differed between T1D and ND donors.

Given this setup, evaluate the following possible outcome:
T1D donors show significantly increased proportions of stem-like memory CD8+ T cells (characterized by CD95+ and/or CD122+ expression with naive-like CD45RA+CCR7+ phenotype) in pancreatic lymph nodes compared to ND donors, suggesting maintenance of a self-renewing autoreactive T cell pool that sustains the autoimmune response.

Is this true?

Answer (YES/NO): NO